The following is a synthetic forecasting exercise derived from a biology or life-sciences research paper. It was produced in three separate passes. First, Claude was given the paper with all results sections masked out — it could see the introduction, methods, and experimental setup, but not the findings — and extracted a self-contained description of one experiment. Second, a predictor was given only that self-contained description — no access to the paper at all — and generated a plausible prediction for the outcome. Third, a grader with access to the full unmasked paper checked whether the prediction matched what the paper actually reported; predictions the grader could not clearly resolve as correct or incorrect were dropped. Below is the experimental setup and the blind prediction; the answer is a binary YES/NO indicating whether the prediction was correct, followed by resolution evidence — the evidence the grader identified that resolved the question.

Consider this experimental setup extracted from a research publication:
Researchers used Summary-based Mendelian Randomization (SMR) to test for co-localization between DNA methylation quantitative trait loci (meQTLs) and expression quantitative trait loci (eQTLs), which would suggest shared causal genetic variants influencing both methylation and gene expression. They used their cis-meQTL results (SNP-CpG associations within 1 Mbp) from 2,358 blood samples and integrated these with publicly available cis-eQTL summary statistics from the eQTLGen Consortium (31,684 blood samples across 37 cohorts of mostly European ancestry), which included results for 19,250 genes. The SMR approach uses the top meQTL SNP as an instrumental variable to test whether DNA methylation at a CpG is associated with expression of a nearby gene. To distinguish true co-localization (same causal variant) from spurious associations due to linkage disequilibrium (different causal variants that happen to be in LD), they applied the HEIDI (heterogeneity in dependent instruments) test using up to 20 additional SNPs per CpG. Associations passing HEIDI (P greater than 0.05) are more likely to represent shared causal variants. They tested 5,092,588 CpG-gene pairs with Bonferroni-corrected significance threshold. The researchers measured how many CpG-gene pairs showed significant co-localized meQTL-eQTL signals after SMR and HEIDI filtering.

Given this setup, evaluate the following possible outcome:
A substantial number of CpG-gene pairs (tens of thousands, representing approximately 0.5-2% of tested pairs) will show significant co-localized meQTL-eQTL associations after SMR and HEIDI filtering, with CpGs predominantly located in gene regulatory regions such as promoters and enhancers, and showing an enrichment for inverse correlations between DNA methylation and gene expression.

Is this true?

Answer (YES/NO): YES